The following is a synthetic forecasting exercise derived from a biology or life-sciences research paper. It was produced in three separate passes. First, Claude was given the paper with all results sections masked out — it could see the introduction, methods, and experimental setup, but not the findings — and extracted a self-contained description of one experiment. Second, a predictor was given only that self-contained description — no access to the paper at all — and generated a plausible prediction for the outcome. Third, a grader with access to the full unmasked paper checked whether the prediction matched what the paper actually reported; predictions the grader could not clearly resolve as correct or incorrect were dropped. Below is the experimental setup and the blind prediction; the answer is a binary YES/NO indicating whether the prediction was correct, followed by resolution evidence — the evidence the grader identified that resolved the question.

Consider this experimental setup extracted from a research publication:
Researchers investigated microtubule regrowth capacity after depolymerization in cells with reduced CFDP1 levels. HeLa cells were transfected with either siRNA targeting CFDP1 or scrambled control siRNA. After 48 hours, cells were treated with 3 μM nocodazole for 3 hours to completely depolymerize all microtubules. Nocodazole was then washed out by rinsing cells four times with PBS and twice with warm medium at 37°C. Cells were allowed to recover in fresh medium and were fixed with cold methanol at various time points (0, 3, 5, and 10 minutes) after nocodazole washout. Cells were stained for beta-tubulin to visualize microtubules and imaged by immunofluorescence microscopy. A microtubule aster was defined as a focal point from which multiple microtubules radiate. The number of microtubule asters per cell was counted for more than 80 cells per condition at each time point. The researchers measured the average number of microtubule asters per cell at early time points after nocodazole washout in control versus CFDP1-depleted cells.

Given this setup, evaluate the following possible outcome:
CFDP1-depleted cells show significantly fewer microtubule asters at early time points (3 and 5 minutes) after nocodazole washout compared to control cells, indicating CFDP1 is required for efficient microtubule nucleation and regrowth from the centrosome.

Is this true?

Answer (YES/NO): NO